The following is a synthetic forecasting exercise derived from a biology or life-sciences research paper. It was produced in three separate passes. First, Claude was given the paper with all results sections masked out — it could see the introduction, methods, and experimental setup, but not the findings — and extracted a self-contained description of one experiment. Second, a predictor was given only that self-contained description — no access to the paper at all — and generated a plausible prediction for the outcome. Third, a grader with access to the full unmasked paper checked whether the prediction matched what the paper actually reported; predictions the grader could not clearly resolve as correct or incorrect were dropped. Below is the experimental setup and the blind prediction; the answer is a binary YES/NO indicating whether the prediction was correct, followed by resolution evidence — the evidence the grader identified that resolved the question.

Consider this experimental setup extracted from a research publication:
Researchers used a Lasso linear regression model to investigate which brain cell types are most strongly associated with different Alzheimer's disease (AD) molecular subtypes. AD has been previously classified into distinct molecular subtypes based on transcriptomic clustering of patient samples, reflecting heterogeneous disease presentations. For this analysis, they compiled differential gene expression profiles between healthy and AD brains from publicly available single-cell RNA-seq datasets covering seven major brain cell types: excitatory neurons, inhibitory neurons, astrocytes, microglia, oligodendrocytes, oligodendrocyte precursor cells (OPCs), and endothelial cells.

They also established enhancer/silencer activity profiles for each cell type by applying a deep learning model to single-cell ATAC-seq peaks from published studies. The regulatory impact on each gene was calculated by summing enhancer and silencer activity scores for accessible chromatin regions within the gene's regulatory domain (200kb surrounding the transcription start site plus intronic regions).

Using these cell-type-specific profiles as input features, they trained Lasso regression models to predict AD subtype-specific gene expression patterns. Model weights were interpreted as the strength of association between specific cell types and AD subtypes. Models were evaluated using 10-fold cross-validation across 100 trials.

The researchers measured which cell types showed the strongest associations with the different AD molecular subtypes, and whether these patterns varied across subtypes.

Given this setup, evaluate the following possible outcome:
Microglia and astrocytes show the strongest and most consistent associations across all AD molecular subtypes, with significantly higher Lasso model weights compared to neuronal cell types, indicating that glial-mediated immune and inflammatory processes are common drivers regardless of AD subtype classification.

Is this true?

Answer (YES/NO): NO